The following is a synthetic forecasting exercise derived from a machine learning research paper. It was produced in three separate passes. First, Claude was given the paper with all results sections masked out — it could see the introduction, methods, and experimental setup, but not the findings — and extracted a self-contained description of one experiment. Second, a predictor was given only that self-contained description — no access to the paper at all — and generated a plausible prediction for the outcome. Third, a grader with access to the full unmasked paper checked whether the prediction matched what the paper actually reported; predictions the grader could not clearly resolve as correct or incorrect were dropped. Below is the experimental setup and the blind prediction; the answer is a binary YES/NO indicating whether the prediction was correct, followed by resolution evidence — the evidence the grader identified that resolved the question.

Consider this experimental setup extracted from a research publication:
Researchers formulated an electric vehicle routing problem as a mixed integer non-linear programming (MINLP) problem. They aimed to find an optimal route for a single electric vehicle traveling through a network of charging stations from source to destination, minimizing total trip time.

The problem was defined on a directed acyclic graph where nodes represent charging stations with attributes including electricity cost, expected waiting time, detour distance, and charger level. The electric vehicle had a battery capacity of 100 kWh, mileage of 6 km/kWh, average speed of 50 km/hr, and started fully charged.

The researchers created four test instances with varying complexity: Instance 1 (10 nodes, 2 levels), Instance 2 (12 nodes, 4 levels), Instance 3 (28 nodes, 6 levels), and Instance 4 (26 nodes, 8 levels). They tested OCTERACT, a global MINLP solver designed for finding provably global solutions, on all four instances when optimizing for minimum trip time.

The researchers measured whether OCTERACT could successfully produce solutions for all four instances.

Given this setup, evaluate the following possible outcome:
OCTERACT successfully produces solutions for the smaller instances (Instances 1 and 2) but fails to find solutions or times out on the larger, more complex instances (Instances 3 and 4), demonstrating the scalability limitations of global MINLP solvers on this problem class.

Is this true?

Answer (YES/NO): NO